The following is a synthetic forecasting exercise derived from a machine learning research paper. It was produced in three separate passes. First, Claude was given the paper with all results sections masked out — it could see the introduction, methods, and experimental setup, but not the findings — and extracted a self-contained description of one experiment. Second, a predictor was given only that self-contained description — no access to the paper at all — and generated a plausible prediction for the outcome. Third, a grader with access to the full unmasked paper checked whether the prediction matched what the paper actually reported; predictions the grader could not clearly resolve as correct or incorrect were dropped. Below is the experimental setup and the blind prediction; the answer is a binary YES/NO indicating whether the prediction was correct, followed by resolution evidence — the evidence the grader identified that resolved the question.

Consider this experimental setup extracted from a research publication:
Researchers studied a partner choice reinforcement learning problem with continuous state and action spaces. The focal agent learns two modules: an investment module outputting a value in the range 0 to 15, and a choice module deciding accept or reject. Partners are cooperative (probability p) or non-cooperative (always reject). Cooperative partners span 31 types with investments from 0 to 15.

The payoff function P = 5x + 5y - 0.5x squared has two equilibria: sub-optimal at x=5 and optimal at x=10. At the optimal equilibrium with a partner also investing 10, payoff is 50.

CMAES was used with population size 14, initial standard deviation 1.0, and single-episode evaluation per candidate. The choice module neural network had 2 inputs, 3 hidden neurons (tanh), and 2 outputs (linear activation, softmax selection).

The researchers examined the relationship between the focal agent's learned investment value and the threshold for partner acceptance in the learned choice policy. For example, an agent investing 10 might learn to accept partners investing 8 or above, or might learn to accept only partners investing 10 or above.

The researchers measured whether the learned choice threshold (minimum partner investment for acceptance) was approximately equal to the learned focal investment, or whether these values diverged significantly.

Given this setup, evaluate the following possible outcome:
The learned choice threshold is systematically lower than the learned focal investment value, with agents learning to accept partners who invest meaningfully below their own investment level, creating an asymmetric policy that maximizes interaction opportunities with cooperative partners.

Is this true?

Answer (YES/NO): NO